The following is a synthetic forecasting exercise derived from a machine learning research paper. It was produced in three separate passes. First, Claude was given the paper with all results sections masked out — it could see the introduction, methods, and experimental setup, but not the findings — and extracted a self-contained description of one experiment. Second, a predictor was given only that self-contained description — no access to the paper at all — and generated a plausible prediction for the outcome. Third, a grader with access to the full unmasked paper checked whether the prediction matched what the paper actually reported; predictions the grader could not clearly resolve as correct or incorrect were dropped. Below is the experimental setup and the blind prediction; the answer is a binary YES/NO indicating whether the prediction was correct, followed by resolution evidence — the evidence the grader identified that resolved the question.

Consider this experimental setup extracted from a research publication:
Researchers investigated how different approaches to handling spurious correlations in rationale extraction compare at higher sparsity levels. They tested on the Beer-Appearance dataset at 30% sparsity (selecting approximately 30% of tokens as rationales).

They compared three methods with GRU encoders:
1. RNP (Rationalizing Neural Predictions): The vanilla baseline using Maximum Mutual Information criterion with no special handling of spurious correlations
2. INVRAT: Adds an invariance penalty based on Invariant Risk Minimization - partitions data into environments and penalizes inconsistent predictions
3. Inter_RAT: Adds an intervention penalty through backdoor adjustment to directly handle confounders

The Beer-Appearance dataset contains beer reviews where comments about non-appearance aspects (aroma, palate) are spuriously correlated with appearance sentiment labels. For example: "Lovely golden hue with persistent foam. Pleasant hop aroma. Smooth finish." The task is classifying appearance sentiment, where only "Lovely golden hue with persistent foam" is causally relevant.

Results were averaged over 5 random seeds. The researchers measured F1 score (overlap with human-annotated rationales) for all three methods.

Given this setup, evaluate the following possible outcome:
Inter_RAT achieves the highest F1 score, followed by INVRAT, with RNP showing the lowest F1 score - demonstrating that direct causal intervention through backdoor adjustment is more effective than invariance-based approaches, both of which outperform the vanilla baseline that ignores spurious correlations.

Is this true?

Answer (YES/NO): NO